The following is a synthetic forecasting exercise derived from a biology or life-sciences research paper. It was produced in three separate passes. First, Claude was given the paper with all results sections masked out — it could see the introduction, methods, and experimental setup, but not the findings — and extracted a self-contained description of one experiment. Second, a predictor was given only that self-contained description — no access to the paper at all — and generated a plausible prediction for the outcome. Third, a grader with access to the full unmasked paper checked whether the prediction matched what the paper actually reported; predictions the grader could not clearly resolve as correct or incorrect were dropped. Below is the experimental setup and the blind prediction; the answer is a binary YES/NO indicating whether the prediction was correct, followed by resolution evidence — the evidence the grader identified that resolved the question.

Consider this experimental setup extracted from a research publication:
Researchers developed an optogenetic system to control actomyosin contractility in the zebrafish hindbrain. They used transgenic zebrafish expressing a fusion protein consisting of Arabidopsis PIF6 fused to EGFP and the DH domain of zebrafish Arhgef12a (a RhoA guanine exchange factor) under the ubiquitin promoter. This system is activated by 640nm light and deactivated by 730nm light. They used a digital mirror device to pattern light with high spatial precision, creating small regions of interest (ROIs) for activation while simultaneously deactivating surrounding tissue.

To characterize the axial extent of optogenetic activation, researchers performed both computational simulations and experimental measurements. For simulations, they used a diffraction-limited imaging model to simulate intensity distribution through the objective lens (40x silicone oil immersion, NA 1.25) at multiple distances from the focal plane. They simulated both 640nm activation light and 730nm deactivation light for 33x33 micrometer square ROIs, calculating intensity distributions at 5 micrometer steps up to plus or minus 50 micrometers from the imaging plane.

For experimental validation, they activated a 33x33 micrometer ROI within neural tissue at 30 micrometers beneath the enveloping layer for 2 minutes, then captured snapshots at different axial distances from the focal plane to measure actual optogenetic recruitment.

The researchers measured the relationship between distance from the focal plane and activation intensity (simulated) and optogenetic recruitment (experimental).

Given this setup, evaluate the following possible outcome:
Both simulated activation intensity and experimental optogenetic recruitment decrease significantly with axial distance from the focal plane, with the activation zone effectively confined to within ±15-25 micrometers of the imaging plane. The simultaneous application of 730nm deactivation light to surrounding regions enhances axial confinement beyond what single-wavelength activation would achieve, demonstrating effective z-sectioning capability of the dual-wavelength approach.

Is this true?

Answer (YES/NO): NO